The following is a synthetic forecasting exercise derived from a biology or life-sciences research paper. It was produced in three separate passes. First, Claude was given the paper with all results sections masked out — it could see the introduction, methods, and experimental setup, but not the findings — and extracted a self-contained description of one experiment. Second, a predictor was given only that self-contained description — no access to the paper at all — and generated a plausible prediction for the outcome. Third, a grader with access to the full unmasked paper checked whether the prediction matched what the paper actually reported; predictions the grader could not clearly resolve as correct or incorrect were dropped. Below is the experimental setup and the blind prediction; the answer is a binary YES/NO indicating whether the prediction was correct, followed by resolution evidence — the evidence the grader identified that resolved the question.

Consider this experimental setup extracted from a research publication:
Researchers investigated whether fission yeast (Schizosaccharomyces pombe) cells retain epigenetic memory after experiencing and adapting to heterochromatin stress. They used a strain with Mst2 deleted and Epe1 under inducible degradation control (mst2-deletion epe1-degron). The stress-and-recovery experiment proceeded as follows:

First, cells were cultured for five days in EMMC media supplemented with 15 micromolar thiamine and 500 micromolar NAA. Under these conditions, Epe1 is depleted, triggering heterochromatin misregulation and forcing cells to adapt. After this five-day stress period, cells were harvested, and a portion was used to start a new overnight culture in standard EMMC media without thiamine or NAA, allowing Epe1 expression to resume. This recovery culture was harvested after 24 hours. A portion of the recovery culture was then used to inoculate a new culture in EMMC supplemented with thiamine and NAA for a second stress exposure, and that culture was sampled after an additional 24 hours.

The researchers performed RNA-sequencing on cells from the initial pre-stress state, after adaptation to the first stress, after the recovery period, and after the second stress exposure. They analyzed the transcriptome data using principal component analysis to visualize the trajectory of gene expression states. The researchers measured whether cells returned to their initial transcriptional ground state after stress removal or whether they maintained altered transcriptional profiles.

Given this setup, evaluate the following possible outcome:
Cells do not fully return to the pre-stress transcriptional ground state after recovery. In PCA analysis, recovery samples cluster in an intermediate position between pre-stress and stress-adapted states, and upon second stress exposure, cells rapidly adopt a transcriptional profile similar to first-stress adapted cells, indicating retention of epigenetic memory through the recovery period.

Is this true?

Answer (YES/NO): YES